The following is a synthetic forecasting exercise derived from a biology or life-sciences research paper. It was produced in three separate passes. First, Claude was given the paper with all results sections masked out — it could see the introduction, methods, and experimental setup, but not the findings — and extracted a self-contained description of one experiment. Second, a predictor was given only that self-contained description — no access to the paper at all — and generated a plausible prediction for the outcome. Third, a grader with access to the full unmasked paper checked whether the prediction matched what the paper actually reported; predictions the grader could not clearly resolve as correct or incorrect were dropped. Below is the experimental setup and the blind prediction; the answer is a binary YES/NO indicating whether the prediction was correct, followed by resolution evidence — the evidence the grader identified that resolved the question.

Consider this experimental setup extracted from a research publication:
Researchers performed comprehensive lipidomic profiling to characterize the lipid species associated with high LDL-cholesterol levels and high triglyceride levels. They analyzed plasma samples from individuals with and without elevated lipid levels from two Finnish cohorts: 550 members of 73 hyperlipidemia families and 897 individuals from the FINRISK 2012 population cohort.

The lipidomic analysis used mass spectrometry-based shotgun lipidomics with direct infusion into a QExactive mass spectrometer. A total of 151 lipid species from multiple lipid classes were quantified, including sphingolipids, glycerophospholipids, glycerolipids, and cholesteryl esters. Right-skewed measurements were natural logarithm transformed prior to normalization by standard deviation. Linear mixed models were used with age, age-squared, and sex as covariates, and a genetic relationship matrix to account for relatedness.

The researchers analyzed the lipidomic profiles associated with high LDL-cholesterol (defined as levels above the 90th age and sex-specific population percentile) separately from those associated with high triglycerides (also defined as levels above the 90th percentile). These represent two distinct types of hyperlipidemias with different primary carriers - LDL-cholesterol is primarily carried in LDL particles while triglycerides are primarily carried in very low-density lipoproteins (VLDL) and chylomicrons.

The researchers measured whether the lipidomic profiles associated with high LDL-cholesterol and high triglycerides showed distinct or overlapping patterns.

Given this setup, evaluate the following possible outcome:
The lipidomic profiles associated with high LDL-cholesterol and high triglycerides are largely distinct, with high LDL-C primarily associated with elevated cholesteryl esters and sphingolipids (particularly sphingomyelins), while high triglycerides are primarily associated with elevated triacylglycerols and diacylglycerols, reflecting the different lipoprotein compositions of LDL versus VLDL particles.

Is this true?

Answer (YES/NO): NO